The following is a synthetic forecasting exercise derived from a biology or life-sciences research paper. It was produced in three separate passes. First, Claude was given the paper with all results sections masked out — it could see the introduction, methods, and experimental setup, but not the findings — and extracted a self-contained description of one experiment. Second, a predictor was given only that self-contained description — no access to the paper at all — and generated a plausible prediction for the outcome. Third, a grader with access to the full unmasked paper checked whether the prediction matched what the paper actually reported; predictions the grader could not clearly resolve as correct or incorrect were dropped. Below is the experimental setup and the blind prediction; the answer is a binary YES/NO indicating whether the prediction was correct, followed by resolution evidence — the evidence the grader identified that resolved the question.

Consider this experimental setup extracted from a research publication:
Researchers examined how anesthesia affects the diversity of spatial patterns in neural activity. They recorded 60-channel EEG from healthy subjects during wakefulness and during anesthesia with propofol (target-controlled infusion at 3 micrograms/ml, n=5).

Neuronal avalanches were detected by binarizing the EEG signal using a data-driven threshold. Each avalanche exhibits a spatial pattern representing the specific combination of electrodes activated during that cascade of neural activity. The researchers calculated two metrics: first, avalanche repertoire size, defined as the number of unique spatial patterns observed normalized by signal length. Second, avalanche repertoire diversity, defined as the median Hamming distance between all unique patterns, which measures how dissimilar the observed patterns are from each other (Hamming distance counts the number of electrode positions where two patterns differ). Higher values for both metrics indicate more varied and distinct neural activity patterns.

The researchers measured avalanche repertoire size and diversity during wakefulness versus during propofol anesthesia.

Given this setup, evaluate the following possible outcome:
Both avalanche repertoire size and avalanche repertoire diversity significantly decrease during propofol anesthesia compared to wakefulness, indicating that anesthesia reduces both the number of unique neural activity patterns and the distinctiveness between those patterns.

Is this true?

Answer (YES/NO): YES